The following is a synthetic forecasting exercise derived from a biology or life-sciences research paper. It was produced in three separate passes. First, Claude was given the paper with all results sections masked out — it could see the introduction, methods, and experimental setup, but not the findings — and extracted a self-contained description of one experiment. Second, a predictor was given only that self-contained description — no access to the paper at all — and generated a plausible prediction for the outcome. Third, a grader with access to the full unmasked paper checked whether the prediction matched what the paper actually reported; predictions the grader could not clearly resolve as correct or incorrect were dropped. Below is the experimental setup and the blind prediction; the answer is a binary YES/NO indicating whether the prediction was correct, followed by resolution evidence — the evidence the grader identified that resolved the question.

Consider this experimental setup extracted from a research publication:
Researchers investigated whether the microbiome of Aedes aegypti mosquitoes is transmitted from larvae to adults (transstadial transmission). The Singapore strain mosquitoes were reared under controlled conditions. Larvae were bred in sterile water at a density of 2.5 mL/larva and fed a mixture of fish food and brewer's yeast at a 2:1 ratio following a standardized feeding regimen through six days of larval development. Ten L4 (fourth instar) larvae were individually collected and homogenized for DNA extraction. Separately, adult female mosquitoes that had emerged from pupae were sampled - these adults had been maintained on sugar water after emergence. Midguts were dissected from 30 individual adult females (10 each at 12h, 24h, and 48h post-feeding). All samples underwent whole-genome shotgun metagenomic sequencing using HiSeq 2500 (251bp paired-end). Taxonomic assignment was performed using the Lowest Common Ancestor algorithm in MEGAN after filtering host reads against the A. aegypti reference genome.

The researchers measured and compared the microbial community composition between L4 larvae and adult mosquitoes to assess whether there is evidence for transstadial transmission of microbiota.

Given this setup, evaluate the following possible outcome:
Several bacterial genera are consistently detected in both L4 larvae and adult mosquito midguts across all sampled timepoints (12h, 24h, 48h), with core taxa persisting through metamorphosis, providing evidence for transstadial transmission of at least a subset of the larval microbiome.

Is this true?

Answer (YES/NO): NO